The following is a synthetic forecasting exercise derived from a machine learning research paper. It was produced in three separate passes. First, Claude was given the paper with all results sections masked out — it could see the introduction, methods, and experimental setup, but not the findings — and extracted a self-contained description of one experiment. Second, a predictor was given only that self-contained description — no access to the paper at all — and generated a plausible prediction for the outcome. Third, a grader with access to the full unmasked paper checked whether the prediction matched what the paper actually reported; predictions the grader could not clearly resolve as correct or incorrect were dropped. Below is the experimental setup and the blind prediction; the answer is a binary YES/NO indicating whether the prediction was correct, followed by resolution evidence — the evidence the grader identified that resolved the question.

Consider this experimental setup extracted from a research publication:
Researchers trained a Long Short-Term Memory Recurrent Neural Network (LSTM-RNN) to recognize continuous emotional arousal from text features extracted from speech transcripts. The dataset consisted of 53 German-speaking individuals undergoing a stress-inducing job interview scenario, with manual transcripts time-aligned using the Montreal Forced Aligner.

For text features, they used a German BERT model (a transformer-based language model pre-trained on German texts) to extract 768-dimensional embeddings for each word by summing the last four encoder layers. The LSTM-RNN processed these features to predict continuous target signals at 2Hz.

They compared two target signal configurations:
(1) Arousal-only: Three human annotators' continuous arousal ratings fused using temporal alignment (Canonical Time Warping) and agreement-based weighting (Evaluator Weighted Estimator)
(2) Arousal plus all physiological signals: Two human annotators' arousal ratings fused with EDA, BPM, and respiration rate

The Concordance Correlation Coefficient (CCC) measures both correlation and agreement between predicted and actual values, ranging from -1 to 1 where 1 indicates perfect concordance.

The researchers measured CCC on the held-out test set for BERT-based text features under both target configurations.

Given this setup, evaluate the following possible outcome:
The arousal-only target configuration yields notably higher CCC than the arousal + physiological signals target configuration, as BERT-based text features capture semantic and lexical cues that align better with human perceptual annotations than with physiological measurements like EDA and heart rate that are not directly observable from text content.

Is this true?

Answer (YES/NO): NO